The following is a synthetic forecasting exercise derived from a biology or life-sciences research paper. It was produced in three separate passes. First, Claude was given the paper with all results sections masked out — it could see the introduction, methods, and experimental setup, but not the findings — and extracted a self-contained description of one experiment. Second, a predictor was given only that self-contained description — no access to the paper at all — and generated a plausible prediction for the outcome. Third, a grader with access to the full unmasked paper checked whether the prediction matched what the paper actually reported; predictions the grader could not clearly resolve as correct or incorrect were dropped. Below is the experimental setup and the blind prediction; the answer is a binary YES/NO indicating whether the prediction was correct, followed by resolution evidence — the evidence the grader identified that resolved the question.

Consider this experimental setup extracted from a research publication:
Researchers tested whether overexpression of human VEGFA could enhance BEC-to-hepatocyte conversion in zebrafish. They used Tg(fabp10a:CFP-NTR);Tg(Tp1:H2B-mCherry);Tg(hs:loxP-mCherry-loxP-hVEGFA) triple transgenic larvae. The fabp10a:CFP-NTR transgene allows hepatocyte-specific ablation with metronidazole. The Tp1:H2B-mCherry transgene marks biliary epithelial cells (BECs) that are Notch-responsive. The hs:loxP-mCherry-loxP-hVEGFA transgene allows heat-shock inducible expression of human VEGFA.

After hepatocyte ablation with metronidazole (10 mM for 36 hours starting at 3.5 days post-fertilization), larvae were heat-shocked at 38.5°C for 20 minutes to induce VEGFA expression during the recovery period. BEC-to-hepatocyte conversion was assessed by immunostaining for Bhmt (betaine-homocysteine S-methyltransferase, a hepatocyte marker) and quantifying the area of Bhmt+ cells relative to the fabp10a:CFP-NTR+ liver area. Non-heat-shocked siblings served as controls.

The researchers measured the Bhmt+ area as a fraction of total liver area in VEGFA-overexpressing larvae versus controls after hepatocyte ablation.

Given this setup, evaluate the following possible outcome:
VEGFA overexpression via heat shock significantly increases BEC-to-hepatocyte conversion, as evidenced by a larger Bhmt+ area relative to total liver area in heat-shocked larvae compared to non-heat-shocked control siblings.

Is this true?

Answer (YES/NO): YES